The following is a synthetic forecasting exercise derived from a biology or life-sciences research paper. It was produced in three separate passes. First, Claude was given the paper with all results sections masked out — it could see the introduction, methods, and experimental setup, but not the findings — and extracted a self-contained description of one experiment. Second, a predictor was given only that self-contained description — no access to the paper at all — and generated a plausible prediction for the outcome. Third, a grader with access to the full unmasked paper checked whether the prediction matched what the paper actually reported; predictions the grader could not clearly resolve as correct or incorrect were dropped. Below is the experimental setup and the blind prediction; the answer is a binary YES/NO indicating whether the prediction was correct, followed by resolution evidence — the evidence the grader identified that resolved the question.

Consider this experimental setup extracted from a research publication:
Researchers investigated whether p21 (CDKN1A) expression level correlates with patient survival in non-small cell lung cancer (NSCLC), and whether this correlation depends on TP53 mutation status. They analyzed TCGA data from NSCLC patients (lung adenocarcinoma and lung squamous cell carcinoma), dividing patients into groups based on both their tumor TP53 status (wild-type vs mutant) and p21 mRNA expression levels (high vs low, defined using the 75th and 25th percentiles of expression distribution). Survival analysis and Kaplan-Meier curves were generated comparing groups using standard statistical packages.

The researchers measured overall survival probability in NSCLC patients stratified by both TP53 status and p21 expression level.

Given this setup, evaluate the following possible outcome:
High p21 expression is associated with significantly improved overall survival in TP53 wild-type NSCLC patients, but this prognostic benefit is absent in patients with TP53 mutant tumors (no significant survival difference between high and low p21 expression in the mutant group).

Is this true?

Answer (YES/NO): NO